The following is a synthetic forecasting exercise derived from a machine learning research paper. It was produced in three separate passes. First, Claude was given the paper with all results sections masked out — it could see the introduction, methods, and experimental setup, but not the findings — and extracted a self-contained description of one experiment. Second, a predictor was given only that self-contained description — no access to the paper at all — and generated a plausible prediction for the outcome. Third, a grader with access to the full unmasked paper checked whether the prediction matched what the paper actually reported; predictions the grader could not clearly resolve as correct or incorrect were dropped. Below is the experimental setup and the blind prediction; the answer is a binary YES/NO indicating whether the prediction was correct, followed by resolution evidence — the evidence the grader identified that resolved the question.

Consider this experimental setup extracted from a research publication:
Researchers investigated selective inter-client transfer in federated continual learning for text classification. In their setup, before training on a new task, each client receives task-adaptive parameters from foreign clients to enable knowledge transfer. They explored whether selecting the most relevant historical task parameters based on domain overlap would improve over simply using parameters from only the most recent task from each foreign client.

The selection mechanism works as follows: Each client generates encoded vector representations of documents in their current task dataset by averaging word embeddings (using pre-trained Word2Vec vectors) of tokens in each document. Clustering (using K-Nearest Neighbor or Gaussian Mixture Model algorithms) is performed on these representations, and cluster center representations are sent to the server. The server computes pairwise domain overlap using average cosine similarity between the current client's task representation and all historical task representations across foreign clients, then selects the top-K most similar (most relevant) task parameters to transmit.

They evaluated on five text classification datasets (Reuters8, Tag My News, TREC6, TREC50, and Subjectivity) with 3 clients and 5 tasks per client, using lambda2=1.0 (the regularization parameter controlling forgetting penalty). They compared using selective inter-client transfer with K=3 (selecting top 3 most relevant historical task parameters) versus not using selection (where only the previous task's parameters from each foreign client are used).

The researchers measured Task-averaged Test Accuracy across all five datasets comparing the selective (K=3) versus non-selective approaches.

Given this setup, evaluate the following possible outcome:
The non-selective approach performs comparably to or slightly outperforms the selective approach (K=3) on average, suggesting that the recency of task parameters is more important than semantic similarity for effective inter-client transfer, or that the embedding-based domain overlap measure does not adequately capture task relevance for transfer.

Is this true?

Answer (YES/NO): NO